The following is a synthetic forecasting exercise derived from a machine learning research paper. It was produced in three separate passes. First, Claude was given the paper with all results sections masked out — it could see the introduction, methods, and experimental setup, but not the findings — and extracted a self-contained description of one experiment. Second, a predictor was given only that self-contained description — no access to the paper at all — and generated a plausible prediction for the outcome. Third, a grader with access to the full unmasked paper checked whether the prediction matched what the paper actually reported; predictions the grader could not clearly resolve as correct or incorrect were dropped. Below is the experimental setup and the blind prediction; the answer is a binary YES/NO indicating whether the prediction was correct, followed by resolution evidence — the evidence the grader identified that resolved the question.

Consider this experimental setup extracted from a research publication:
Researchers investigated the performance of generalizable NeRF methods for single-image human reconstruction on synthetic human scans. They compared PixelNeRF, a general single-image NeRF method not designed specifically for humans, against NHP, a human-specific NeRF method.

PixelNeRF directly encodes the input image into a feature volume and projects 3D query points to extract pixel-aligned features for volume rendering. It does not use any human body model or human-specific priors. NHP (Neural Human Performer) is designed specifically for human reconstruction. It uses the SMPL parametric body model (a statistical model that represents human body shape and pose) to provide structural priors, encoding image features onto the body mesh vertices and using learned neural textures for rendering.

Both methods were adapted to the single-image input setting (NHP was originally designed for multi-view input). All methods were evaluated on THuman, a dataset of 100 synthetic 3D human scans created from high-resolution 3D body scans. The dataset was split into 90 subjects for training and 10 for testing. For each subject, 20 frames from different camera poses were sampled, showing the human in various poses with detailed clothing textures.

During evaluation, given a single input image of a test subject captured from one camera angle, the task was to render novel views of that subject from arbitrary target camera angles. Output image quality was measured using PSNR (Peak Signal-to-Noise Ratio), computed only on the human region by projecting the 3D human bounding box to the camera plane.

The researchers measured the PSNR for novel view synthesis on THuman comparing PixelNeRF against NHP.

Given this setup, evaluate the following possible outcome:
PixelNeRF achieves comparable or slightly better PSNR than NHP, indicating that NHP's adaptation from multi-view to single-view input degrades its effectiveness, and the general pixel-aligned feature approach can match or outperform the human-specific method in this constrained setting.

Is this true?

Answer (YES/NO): NO